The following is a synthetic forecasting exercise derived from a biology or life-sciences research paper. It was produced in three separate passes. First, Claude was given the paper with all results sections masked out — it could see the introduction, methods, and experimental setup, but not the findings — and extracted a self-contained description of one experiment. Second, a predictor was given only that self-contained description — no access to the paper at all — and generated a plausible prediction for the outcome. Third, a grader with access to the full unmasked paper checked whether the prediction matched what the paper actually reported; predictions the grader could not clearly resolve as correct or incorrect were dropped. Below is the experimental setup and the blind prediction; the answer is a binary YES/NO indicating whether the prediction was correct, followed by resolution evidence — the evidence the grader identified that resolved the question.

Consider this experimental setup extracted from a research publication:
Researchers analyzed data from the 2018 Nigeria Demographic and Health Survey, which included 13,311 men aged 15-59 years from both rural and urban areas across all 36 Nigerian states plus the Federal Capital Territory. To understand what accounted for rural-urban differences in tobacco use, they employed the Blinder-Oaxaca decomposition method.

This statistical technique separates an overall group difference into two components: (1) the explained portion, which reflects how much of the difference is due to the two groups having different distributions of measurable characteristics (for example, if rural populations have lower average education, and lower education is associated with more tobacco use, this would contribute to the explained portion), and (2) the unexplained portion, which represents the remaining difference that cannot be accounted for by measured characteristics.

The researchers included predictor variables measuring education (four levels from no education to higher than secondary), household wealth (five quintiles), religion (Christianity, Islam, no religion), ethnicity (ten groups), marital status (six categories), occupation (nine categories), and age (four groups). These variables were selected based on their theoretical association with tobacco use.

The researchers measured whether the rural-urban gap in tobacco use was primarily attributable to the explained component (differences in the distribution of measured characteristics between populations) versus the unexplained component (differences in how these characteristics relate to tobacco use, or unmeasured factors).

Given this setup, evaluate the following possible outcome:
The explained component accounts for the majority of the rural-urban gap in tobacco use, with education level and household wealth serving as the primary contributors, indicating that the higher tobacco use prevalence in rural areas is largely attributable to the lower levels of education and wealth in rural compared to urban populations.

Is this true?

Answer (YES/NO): NO